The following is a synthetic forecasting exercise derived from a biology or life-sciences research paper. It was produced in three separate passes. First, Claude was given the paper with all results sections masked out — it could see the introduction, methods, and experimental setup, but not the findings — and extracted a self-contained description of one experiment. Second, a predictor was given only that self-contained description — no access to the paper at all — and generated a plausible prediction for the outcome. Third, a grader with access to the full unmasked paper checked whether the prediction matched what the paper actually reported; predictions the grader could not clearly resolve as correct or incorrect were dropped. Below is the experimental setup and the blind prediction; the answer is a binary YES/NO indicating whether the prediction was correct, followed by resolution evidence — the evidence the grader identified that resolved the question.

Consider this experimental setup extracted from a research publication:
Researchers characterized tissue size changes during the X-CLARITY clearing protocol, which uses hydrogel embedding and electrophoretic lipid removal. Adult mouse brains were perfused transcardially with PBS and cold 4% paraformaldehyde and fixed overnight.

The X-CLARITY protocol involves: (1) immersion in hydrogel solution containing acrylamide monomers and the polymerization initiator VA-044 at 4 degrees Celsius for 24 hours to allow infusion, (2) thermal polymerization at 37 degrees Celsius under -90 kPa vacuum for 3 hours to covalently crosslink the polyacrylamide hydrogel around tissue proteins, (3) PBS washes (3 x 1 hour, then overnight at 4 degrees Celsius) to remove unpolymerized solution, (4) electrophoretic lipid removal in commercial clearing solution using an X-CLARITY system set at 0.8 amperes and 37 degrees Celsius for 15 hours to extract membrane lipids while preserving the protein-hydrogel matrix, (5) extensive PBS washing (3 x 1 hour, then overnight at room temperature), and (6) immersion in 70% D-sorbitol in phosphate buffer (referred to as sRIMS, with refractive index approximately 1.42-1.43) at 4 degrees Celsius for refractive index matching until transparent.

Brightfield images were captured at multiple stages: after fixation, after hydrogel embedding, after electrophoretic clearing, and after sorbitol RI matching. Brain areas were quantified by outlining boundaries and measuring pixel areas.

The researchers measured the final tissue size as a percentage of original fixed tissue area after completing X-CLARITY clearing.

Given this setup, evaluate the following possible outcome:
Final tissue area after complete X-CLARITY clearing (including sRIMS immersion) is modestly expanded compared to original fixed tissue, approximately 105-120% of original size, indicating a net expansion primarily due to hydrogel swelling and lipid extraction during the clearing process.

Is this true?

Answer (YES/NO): NO